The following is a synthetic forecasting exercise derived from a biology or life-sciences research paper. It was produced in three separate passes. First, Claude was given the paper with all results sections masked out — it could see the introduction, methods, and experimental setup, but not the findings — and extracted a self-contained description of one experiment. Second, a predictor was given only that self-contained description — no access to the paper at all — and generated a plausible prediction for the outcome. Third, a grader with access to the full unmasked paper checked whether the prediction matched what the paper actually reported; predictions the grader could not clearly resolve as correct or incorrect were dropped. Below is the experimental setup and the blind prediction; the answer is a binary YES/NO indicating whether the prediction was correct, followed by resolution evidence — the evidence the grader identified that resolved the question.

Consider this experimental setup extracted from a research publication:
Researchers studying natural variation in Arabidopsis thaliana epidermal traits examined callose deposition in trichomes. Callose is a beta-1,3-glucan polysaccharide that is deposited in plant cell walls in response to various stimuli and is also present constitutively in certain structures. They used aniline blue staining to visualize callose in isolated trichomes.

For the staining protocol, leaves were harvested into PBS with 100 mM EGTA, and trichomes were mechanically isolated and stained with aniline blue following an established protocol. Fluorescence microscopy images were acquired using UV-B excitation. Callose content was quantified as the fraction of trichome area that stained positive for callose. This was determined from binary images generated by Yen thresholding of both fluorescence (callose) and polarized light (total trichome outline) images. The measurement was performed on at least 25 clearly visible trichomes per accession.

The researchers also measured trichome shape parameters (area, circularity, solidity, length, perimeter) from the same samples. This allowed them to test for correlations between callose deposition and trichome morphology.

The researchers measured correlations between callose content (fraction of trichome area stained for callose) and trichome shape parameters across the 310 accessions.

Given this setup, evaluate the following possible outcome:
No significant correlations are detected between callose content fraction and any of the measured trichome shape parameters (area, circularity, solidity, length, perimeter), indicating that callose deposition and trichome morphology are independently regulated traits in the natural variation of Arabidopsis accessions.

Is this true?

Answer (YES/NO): NO